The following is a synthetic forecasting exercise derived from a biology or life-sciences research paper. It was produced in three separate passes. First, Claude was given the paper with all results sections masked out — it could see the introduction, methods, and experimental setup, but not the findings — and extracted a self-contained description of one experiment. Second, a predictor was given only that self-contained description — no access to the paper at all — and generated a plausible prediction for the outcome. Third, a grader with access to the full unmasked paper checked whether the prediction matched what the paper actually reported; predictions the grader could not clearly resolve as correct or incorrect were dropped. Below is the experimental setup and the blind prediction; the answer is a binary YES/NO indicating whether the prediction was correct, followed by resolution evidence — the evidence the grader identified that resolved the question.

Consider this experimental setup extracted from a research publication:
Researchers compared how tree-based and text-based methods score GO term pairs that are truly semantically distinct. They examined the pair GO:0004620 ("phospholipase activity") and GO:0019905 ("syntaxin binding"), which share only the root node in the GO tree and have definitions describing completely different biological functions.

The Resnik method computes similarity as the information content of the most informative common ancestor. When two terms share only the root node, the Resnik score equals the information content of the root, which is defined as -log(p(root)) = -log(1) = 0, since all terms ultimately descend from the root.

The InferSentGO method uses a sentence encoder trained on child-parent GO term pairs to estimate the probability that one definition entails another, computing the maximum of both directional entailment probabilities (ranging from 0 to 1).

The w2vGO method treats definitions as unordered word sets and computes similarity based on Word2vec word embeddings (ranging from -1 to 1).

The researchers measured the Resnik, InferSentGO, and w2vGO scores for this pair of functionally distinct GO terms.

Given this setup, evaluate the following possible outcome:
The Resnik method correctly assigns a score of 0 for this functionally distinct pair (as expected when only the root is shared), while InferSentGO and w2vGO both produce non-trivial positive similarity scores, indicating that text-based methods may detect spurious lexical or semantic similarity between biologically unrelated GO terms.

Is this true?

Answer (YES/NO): NO